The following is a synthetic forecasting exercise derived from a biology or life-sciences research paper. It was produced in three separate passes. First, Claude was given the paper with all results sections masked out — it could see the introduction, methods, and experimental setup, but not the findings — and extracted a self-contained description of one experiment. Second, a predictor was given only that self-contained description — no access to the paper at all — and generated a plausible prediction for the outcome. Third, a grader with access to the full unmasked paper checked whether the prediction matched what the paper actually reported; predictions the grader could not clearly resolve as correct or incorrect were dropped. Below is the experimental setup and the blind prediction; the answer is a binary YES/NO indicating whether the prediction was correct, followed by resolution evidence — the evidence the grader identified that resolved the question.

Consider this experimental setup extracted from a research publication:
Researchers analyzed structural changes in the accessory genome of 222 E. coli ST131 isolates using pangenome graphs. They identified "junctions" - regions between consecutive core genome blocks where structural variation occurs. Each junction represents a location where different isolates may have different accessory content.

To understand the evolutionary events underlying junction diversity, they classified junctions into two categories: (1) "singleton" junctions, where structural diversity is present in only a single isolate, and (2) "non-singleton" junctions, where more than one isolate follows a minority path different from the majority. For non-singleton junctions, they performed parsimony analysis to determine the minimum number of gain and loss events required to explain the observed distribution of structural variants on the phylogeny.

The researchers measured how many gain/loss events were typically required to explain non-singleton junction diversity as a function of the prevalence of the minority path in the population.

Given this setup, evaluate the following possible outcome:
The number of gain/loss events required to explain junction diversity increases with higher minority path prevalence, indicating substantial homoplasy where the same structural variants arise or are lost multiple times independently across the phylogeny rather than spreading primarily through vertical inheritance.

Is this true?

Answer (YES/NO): NO